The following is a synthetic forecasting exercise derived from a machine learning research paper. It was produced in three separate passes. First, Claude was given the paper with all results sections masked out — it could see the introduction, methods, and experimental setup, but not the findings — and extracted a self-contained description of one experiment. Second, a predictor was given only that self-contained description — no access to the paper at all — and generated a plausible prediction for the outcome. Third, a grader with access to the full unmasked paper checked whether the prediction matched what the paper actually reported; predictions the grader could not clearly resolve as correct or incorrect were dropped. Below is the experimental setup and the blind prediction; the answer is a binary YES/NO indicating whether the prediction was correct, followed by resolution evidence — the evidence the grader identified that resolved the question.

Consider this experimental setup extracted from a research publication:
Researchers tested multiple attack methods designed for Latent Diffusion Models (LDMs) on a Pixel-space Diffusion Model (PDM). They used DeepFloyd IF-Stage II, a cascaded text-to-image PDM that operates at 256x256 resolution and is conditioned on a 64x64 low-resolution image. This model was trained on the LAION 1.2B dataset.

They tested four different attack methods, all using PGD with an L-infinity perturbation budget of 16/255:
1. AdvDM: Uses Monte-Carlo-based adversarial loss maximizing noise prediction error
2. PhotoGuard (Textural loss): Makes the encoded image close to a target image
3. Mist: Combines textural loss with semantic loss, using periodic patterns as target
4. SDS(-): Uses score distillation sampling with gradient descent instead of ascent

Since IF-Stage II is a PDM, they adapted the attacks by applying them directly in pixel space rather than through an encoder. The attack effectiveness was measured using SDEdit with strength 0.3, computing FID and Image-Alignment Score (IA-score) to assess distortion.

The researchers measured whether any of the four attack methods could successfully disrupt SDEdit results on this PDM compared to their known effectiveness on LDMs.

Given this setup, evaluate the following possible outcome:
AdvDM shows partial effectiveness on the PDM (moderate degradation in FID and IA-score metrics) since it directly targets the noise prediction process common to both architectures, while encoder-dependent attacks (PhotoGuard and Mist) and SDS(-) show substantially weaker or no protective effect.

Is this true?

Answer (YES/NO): NO